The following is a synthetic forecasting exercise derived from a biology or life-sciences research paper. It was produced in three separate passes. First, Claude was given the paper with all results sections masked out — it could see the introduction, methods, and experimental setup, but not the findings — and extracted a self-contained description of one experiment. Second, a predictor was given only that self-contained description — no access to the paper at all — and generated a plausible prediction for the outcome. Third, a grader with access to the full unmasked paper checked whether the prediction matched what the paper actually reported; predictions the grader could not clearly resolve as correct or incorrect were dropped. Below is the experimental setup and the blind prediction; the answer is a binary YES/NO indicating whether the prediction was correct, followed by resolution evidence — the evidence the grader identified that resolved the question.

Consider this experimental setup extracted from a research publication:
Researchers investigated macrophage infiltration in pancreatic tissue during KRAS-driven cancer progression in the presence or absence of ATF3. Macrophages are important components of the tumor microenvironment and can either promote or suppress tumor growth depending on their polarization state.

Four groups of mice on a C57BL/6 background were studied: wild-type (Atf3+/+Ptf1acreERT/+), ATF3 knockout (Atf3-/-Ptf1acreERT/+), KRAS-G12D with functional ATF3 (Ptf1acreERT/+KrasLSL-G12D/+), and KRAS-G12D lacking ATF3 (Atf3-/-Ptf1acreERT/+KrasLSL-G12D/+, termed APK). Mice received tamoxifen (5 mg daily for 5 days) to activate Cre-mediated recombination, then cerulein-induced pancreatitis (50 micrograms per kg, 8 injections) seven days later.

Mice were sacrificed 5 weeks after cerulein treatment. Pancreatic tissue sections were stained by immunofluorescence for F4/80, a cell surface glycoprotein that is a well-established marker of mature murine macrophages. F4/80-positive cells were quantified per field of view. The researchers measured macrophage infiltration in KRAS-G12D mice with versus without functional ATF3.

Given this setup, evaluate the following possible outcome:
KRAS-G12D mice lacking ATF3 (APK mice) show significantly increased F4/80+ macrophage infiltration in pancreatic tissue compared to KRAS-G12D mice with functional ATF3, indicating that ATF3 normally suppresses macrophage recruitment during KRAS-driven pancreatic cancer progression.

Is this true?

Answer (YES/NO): NO